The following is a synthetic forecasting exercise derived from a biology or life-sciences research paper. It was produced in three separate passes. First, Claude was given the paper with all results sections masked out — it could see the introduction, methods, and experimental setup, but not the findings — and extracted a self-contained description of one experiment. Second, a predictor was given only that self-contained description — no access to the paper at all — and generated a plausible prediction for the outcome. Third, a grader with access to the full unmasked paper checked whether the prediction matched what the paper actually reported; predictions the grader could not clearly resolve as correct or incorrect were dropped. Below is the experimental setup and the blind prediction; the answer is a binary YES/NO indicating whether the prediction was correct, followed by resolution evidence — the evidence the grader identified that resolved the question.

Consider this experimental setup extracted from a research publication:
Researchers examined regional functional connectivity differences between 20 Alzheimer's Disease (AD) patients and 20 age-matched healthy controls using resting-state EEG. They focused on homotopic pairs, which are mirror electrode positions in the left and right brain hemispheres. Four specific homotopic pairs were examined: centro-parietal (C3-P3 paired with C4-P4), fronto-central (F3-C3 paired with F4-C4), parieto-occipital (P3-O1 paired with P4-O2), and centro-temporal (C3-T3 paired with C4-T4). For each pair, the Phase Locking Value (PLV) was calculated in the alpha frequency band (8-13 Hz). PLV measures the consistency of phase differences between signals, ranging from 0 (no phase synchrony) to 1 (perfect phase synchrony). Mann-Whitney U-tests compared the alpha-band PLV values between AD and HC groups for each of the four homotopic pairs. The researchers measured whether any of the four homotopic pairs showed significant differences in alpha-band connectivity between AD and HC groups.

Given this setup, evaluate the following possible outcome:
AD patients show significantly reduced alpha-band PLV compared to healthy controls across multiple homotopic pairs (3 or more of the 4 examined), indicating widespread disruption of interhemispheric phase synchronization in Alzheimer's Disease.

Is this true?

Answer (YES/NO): NO